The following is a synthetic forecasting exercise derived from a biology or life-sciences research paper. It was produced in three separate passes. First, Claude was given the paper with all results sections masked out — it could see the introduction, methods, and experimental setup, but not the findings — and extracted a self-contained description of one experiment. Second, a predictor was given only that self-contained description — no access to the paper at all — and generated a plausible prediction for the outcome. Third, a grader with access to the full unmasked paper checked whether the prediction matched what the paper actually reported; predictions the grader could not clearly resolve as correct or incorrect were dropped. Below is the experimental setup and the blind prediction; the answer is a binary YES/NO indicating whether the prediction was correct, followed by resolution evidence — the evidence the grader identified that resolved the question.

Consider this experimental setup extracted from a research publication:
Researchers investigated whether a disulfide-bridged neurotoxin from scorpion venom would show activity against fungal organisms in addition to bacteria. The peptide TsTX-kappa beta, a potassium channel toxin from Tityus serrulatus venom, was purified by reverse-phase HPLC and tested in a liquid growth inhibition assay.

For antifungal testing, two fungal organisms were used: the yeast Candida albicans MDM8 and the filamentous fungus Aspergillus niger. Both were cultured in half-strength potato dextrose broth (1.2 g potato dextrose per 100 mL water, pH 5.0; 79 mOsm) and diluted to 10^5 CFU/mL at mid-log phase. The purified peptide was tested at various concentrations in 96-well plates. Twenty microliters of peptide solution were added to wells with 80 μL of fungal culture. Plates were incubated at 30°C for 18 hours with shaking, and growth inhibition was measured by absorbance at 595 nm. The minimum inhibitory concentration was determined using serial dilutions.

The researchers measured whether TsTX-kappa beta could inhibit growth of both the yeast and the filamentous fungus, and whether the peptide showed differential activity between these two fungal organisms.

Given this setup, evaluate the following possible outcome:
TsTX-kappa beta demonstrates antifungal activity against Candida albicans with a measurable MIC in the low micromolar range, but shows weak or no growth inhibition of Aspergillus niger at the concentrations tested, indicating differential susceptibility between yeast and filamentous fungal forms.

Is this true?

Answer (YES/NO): NO